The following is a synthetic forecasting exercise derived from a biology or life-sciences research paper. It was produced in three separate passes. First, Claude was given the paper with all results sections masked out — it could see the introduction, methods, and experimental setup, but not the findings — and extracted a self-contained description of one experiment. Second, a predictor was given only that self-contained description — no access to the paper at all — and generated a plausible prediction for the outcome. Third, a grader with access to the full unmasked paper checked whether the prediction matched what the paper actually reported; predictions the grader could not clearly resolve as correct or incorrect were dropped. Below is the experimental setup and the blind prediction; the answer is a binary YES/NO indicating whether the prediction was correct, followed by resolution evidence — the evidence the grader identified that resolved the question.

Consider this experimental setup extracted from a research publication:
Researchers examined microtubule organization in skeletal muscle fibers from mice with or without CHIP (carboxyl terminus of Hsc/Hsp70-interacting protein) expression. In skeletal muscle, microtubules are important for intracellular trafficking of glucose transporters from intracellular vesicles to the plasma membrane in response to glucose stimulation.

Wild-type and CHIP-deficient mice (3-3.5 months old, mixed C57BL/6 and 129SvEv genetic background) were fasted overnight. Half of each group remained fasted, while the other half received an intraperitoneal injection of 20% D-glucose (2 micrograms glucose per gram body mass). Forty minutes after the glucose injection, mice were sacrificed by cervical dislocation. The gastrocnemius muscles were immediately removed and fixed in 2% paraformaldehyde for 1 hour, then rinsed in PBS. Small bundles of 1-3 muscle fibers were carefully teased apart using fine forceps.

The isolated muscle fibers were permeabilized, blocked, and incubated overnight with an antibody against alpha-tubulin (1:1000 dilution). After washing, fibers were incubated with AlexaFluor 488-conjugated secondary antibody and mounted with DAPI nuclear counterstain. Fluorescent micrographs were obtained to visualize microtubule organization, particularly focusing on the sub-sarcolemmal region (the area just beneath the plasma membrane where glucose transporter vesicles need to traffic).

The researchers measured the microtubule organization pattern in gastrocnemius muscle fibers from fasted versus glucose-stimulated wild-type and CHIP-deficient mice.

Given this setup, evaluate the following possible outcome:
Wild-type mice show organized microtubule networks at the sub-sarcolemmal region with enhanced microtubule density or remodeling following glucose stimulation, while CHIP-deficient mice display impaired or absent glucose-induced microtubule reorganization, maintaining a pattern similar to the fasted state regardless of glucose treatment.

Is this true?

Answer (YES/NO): YES